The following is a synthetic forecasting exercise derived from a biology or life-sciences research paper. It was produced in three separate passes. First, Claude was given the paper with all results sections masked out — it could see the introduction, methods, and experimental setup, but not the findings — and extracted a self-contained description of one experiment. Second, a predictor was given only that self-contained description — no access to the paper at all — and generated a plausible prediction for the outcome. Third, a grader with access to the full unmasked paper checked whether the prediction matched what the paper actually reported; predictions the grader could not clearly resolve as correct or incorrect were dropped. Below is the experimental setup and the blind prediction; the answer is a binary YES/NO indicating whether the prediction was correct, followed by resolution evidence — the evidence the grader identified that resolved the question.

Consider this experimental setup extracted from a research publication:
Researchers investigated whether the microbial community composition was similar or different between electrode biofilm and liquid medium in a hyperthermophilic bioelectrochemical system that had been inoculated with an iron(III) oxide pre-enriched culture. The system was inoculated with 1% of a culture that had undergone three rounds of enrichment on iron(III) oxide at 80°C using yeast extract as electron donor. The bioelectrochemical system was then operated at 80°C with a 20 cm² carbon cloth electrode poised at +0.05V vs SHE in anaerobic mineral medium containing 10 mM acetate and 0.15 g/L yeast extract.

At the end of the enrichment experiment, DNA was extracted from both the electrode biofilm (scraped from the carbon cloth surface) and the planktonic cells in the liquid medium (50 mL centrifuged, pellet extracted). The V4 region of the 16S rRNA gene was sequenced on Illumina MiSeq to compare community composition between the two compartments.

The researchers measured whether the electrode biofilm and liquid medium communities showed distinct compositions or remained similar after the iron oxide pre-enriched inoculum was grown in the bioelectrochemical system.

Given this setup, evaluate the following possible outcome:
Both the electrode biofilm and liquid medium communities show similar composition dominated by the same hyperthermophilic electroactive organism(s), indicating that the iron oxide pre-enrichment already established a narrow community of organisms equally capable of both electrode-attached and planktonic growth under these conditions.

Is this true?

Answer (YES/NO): NO